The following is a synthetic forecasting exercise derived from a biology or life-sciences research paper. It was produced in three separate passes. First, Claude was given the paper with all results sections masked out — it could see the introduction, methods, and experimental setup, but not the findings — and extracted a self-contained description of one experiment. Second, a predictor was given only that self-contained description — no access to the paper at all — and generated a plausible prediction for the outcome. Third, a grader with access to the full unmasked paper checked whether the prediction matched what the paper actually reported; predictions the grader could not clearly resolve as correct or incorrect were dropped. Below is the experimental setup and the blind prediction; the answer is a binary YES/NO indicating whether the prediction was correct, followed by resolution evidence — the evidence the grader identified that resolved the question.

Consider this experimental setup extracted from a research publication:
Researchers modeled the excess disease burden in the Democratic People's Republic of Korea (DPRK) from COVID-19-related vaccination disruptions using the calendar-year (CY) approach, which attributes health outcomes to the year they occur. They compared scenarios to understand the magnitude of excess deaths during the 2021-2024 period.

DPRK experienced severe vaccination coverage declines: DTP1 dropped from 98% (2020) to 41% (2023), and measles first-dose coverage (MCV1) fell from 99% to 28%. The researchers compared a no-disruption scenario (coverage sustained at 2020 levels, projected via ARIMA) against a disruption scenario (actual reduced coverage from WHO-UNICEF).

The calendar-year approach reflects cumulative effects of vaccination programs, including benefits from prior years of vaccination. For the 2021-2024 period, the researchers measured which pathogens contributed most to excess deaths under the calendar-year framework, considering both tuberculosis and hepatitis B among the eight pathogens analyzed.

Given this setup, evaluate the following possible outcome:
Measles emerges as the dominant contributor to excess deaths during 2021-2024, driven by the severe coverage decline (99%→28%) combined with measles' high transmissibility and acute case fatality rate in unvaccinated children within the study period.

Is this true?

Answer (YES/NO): NO